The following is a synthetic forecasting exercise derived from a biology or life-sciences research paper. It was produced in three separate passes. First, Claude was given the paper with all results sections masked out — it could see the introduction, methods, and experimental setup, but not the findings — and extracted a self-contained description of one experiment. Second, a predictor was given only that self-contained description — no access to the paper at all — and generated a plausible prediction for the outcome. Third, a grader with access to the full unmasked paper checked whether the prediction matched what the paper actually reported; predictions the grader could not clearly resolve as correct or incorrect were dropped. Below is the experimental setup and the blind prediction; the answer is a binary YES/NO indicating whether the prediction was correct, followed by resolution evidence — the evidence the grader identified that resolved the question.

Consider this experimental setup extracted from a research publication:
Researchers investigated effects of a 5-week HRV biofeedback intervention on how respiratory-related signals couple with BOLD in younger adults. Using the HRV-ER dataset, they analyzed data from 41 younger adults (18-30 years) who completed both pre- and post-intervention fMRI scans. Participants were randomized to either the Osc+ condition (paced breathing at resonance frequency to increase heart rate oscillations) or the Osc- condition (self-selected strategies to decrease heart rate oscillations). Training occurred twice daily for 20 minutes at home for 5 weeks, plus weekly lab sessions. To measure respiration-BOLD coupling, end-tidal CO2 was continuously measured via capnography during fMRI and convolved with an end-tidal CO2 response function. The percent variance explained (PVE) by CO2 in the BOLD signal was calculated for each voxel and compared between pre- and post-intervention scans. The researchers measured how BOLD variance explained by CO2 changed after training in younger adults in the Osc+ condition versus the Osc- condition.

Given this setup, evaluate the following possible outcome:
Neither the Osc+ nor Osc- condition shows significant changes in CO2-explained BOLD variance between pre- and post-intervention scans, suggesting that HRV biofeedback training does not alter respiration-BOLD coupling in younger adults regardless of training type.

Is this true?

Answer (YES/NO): NO